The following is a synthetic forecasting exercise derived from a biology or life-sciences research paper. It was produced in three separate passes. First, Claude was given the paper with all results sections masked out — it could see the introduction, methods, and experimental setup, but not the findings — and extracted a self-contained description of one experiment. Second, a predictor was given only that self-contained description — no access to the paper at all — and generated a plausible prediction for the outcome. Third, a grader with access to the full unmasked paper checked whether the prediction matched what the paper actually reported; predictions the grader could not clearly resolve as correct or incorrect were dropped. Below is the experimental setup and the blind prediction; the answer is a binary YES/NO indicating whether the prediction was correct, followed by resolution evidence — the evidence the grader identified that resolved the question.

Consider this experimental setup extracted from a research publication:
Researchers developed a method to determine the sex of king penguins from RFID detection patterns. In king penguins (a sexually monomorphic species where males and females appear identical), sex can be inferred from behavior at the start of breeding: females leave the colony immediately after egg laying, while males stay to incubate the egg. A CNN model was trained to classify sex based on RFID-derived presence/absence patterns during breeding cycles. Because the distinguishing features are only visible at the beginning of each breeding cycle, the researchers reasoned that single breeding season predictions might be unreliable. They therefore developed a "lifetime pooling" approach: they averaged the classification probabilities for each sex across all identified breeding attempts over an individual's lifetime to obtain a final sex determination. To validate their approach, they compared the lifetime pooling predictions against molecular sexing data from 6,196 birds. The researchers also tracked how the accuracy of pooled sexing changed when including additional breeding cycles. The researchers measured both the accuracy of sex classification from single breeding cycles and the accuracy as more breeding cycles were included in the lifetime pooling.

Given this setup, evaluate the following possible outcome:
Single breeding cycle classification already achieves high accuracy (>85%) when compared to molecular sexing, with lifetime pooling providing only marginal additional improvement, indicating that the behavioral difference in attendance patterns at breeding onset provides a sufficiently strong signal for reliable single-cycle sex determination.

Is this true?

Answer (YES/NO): NO